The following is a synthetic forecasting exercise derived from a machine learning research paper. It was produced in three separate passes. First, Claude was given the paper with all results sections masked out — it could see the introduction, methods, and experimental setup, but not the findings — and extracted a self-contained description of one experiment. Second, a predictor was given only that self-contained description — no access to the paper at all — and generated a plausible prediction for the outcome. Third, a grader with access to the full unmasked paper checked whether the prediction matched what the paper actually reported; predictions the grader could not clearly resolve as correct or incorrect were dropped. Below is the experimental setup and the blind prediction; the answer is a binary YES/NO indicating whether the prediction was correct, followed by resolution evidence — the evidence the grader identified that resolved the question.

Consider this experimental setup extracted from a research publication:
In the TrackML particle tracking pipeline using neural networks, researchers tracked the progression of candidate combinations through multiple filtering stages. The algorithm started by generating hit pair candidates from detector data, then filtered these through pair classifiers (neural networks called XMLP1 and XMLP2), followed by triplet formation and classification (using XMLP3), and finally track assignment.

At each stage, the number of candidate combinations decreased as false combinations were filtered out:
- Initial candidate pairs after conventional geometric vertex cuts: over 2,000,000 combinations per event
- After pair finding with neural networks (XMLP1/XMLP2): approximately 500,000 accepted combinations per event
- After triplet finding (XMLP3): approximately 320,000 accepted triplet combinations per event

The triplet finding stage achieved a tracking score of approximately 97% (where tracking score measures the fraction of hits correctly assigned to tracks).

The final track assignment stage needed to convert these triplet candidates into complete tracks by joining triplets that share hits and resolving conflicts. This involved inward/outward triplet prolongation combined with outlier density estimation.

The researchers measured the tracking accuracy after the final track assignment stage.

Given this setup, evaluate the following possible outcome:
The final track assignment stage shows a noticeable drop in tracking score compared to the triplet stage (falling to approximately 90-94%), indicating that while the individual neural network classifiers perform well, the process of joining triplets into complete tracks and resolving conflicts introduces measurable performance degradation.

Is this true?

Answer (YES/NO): YES